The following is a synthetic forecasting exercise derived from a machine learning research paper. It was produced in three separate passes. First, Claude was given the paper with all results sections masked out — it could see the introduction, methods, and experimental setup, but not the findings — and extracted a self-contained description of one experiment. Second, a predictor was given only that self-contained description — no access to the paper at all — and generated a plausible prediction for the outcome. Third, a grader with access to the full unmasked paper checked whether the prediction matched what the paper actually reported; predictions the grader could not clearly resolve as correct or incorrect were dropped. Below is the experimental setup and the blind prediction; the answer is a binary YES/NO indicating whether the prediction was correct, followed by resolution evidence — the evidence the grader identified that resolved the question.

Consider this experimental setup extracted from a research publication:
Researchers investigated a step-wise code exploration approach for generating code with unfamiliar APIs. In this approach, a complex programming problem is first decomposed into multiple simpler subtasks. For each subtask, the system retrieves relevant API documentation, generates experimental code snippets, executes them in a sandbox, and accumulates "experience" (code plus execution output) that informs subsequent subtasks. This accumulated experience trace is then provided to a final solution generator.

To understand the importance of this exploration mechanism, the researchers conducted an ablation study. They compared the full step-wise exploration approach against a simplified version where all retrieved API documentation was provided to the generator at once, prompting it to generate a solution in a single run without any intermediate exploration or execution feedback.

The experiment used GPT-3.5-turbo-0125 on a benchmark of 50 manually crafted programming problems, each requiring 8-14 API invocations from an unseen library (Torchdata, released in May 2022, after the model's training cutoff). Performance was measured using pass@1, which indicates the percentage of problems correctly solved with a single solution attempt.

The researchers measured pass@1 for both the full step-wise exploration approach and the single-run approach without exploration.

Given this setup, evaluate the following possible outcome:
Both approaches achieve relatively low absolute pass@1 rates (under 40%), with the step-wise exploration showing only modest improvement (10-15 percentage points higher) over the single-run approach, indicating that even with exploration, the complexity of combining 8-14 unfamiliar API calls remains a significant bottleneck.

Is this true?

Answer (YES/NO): NO